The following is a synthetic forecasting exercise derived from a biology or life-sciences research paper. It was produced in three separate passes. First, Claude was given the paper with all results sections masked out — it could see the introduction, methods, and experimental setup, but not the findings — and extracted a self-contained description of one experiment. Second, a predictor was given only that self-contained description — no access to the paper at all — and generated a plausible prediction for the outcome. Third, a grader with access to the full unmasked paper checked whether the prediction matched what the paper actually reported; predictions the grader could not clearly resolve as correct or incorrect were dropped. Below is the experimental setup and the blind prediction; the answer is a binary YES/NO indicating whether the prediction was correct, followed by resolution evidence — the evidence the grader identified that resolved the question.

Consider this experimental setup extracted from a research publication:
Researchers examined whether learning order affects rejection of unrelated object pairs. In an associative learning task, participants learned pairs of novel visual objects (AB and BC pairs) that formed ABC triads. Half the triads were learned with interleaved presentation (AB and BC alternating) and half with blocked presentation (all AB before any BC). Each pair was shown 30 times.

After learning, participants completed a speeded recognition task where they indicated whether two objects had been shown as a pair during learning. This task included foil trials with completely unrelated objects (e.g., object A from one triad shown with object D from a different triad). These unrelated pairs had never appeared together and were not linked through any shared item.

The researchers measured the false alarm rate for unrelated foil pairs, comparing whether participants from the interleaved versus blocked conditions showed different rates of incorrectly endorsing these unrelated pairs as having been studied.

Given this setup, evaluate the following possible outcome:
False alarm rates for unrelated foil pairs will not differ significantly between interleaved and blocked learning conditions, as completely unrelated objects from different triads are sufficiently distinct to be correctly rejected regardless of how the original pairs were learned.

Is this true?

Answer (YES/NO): YES